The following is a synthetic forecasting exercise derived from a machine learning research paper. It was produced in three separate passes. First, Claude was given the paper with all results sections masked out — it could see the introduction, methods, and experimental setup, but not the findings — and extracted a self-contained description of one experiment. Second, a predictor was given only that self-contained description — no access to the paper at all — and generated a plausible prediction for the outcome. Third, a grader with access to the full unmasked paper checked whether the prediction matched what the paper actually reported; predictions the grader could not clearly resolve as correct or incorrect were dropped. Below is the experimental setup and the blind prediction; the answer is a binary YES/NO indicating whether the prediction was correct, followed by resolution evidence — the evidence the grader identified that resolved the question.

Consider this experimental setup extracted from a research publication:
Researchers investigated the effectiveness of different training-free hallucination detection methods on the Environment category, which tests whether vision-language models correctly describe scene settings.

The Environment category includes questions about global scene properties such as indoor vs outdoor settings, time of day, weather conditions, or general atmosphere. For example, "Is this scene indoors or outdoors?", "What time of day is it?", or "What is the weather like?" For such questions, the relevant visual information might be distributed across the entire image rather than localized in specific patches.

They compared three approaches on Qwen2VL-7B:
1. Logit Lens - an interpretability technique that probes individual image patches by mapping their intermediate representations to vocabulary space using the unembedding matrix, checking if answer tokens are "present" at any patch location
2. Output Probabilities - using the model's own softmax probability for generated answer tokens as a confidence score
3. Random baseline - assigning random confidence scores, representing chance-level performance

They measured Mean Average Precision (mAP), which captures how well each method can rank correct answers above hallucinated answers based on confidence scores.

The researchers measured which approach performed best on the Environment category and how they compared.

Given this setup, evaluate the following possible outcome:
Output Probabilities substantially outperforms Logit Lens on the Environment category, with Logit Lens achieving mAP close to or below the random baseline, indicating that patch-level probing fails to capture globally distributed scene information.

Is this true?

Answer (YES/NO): YES